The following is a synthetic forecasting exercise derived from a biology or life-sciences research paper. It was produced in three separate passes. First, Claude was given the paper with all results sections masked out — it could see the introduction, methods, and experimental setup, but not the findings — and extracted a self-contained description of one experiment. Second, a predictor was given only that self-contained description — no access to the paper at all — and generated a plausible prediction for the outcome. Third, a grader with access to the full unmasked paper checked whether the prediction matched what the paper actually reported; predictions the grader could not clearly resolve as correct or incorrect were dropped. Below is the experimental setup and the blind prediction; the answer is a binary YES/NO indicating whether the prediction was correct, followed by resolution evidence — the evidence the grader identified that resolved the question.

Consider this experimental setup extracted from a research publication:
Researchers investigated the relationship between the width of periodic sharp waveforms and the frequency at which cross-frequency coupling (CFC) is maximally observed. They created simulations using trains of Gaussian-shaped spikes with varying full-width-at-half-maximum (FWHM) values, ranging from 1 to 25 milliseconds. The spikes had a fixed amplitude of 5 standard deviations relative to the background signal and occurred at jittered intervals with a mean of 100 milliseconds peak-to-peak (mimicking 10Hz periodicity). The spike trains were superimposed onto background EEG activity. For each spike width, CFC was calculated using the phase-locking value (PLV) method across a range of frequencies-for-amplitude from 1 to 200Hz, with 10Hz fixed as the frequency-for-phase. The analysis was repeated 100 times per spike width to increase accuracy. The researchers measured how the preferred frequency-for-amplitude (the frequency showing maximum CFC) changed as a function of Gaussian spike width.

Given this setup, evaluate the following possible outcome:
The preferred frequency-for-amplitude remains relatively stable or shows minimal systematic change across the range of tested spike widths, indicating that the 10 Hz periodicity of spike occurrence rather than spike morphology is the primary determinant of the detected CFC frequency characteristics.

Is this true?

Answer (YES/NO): NO